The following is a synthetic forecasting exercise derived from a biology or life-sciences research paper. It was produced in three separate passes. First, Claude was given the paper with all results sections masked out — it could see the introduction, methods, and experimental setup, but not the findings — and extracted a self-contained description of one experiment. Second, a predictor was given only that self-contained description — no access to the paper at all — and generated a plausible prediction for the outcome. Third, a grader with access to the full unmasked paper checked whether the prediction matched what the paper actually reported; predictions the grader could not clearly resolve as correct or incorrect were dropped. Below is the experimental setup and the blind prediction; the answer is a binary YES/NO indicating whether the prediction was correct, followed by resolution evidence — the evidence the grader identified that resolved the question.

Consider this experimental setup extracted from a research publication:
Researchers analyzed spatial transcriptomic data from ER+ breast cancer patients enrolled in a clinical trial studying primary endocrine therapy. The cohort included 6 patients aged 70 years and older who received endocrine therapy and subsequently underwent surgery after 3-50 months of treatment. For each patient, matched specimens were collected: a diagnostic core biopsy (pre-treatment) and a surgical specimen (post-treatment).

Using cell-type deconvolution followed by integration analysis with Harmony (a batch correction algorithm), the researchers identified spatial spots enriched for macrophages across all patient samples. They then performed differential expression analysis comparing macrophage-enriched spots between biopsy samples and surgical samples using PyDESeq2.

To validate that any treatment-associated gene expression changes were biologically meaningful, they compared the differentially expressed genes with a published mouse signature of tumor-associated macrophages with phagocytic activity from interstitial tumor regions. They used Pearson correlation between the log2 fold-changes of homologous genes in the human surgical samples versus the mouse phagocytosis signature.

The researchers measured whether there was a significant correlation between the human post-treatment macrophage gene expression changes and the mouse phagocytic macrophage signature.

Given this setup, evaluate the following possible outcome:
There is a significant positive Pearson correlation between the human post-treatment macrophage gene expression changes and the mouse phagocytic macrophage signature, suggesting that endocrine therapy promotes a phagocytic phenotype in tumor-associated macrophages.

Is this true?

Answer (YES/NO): YES